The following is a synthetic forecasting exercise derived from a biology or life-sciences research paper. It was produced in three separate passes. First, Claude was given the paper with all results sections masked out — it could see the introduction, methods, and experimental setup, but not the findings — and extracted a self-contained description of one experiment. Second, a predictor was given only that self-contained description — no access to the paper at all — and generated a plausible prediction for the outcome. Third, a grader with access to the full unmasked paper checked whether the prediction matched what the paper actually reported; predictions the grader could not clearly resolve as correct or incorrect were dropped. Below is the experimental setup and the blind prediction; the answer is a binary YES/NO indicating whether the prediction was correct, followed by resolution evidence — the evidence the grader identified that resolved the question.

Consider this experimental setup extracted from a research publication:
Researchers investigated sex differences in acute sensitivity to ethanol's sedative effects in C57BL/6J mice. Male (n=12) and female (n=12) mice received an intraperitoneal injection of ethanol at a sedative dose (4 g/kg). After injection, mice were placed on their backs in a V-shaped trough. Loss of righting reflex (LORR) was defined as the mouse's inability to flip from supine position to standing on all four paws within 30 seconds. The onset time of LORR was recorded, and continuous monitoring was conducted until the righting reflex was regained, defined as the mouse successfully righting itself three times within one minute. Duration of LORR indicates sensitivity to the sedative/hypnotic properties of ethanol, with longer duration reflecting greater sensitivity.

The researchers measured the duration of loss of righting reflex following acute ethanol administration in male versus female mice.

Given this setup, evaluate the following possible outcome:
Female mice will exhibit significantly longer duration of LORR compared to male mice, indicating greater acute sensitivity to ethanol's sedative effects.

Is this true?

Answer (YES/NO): NO